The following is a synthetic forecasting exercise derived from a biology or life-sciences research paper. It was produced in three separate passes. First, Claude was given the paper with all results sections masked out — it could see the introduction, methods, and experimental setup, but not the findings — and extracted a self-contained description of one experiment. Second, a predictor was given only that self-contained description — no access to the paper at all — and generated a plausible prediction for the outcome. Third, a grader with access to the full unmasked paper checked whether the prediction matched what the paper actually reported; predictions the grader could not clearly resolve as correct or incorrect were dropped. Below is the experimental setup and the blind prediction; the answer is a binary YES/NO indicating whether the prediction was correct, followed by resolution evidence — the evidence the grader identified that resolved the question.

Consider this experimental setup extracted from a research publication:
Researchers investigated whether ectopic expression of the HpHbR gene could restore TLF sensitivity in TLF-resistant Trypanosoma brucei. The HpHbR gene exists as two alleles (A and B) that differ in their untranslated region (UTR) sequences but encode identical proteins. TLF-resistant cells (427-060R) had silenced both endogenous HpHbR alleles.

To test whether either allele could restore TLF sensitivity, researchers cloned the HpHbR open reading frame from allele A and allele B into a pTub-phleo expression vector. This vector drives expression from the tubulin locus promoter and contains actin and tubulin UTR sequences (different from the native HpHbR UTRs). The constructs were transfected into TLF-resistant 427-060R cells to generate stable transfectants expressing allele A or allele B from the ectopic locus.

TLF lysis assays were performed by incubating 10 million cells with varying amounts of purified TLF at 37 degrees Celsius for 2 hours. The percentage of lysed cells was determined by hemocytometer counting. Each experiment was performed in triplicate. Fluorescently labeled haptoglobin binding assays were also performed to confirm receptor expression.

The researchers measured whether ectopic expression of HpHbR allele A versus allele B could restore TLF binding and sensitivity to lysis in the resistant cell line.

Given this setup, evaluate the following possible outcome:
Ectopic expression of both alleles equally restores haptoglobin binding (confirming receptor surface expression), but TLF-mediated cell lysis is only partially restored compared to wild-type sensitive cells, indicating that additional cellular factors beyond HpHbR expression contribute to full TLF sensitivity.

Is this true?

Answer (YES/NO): NO